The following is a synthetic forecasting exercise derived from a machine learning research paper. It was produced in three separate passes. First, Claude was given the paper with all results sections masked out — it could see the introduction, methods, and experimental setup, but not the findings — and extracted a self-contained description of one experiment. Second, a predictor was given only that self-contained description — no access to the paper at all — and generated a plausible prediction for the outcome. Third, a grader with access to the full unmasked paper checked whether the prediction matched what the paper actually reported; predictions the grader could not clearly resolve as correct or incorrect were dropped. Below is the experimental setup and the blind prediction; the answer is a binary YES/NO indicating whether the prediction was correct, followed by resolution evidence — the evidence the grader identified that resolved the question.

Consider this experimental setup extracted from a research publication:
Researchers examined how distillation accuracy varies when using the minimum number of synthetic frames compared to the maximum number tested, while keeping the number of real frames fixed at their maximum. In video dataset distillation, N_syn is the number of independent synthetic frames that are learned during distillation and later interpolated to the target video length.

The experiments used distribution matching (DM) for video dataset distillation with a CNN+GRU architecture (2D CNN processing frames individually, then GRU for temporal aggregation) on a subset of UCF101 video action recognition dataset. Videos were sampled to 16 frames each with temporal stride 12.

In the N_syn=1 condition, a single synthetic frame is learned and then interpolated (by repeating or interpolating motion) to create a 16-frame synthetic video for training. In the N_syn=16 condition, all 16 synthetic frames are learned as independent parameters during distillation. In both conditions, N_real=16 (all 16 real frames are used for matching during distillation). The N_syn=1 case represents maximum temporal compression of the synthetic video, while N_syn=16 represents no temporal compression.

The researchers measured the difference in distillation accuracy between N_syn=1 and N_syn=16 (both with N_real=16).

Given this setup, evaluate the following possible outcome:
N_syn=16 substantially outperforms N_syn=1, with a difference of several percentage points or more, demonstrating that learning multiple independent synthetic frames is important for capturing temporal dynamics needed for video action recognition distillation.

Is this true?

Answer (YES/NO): NO